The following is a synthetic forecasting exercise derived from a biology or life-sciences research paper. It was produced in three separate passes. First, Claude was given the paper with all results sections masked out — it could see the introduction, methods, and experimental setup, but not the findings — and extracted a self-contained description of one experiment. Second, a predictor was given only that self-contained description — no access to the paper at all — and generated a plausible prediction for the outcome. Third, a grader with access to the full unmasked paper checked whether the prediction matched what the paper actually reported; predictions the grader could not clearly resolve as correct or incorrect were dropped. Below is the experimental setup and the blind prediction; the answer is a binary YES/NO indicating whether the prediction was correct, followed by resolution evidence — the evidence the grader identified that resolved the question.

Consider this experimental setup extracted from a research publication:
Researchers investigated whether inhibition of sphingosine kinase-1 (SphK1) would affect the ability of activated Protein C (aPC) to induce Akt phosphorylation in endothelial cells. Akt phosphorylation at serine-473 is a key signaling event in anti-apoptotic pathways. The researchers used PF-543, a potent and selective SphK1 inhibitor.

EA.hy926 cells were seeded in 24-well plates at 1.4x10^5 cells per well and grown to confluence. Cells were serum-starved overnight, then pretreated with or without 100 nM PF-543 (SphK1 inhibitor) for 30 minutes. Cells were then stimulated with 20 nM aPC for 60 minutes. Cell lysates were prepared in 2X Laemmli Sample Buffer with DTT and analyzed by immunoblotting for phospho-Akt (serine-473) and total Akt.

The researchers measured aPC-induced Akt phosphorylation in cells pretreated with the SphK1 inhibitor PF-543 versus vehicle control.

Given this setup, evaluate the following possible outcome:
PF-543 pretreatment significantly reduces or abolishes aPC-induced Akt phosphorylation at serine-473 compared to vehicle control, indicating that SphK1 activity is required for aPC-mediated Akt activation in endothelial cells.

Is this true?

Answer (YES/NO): NO